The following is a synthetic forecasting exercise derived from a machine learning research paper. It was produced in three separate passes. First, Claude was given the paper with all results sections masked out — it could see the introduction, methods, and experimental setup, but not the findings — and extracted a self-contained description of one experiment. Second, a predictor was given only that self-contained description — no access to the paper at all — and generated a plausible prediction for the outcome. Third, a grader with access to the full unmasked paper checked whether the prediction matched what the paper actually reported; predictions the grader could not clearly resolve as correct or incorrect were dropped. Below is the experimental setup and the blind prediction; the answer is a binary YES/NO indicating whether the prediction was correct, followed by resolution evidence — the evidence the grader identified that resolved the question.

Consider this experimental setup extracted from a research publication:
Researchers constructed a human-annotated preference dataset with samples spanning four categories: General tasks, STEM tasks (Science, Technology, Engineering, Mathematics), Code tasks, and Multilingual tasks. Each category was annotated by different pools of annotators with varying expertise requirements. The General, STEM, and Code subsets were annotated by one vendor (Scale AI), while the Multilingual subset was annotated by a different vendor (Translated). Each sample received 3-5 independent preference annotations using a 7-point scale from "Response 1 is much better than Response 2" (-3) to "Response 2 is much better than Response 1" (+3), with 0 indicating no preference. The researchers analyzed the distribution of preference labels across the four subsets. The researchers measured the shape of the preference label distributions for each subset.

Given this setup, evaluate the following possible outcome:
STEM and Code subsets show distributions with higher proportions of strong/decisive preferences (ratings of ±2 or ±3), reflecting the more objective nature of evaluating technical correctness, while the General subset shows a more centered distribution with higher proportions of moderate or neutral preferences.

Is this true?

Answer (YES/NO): NO